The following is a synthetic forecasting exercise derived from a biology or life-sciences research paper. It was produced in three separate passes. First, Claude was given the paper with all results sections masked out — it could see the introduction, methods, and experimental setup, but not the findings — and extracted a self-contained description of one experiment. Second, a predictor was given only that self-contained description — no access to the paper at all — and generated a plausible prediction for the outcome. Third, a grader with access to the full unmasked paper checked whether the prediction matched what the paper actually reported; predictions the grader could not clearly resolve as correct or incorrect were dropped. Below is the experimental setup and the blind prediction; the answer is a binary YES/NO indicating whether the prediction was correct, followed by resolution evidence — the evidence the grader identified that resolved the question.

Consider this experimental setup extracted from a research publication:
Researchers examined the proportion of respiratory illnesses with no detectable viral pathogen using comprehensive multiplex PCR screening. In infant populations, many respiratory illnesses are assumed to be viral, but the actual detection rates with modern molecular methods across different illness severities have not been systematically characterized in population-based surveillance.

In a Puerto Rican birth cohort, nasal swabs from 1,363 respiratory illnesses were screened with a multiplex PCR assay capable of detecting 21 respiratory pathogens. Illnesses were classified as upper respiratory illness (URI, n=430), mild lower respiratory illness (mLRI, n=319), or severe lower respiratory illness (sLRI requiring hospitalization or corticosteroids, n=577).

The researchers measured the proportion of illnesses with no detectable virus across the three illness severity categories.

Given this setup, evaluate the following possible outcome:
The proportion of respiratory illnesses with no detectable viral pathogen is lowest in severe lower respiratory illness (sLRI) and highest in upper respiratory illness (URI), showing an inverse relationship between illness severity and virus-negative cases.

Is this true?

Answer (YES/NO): YES